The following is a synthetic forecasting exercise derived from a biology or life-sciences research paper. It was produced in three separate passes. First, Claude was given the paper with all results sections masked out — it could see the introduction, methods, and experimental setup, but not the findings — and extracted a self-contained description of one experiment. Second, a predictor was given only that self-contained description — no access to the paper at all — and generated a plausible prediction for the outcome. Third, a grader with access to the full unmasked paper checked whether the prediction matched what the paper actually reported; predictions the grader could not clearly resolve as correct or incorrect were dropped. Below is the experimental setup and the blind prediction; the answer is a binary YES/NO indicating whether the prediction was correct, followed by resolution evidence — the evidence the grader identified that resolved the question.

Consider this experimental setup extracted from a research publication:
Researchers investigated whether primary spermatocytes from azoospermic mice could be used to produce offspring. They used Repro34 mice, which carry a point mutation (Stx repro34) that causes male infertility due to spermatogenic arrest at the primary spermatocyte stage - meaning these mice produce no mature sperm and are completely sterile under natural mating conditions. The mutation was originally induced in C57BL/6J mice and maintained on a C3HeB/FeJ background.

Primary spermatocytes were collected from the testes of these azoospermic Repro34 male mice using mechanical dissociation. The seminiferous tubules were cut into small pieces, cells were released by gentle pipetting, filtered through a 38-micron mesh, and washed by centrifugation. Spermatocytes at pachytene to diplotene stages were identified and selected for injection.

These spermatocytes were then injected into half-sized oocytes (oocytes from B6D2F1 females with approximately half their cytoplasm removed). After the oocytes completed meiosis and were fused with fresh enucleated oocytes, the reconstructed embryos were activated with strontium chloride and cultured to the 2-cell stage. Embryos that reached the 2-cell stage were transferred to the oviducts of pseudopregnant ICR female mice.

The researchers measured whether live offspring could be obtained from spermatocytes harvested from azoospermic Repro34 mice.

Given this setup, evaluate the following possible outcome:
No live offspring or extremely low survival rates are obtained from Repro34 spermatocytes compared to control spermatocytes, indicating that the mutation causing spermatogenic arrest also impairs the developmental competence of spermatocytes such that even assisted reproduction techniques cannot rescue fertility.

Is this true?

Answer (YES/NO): NO